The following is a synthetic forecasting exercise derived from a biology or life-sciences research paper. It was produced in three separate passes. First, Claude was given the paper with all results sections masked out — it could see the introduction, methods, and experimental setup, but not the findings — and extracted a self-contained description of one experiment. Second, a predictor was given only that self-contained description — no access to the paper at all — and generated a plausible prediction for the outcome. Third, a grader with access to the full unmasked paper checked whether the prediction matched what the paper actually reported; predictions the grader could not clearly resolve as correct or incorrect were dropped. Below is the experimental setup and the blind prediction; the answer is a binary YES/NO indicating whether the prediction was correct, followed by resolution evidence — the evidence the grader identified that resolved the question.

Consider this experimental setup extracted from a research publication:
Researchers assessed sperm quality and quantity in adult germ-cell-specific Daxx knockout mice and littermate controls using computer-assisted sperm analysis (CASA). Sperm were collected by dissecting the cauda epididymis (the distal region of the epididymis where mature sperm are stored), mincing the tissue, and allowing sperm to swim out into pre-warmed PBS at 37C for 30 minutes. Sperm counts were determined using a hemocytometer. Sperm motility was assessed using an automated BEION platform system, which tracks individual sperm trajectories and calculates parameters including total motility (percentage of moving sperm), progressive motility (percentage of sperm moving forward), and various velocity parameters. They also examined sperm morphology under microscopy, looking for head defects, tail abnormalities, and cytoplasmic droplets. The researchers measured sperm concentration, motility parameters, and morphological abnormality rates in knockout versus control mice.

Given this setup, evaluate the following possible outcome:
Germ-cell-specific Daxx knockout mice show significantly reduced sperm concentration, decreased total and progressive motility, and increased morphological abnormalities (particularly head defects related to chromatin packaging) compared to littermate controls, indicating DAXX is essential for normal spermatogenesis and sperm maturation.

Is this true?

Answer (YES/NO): NO